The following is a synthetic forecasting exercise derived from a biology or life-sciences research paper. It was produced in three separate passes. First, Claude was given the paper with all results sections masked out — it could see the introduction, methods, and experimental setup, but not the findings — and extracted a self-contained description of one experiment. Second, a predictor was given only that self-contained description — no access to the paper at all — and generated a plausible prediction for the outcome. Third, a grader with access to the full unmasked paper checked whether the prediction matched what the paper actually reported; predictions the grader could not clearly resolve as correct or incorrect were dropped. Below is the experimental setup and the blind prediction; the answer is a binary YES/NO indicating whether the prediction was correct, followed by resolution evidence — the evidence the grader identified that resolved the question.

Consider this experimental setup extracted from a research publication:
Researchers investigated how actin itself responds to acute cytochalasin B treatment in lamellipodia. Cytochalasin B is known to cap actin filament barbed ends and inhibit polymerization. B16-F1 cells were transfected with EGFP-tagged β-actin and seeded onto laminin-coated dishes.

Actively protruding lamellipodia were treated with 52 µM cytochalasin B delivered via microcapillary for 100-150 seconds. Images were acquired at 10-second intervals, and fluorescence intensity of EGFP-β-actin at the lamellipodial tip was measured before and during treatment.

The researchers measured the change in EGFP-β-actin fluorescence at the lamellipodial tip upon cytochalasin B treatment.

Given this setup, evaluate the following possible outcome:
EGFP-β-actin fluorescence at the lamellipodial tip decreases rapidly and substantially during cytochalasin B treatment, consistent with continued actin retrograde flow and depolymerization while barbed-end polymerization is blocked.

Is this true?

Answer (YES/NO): NO